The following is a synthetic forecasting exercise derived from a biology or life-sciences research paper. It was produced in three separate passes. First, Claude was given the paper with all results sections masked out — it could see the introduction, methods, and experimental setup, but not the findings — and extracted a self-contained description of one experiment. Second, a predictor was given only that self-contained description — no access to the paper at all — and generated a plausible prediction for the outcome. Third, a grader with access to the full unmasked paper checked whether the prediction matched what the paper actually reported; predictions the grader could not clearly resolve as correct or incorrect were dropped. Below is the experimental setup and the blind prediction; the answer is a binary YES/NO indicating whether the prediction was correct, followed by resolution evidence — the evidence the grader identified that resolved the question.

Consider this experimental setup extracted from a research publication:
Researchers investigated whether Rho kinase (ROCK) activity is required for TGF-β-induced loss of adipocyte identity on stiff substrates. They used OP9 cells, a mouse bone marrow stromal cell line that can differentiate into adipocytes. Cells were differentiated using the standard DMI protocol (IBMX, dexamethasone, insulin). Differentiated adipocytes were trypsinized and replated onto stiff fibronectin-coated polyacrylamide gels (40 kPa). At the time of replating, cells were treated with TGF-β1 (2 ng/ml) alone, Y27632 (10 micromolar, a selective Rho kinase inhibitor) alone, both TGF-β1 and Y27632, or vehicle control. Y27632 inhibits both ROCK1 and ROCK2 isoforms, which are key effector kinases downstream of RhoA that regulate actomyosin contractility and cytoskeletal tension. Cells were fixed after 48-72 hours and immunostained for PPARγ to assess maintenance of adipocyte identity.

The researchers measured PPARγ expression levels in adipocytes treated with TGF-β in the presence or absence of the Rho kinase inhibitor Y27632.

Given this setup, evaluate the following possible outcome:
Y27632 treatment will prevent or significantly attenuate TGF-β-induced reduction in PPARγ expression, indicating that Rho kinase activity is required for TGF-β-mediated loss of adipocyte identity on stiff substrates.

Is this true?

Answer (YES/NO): NO